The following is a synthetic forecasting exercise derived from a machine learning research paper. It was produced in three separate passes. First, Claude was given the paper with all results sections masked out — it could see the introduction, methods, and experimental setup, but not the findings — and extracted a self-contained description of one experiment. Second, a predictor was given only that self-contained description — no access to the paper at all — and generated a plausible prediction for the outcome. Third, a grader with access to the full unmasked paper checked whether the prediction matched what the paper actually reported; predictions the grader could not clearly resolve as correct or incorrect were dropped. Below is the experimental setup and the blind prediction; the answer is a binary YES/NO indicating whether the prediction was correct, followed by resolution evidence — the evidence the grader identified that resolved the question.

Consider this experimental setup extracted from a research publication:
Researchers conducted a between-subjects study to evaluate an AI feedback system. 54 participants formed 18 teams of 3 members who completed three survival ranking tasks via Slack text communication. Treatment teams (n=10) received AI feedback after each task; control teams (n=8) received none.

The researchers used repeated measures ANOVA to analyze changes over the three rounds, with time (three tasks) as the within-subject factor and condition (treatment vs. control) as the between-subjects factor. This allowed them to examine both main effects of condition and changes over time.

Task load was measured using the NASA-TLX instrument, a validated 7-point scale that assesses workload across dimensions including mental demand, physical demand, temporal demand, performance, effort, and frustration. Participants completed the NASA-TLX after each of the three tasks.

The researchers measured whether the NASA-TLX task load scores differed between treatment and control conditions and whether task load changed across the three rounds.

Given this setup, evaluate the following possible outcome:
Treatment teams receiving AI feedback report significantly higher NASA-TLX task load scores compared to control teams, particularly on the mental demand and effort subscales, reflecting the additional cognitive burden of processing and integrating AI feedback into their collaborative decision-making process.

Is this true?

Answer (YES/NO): NO